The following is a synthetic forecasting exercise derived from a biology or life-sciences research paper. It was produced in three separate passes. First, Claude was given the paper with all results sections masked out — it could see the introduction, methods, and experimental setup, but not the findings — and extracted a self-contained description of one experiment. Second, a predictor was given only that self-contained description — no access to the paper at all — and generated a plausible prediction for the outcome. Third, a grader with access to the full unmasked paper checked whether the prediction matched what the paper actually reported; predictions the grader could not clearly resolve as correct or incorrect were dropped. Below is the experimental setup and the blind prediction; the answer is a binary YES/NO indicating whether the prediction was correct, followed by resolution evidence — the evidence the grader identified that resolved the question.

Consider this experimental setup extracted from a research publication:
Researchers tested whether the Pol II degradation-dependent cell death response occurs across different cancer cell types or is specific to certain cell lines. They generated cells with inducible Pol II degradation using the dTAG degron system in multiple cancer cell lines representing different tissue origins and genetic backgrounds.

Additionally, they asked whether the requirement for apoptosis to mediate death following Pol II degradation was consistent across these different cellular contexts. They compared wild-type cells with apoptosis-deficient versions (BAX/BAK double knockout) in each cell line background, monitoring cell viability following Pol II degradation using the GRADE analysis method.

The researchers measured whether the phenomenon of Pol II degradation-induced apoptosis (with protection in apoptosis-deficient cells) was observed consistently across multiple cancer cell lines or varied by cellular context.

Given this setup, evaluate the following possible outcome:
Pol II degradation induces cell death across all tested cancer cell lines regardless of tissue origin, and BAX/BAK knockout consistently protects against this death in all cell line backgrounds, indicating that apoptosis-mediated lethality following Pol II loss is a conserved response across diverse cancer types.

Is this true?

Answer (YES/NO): YES